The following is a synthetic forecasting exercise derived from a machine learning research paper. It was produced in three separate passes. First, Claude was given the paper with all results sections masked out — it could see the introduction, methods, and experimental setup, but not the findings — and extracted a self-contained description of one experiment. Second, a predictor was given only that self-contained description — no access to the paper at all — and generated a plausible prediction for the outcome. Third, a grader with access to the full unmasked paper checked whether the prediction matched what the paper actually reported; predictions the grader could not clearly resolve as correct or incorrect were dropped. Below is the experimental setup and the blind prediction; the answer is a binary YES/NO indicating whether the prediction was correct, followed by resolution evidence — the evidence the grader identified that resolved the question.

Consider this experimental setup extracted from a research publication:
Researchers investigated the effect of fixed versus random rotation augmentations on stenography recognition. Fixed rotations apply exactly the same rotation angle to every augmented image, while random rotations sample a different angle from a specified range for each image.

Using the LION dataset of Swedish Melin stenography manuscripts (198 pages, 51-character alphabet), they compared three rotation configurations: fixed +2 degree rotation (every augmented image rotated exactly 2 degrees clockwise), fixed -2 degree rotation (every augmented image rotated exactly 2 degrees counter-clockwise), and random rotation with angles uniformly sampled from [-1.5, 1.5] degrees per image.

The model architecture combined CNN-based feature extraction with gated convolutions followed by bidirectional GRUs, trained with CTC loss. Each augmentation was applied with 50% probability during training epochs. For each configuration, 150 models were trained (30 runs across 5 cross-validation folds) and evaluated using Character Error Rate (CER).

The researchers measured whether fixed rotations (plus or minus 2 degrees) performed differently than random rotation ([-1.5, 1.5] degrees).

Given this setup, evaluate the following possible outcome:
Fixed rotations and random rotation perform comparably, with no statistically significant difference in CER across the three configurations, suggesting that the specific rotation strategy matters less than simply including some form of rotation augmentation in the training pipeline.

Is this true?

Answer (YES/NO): NO